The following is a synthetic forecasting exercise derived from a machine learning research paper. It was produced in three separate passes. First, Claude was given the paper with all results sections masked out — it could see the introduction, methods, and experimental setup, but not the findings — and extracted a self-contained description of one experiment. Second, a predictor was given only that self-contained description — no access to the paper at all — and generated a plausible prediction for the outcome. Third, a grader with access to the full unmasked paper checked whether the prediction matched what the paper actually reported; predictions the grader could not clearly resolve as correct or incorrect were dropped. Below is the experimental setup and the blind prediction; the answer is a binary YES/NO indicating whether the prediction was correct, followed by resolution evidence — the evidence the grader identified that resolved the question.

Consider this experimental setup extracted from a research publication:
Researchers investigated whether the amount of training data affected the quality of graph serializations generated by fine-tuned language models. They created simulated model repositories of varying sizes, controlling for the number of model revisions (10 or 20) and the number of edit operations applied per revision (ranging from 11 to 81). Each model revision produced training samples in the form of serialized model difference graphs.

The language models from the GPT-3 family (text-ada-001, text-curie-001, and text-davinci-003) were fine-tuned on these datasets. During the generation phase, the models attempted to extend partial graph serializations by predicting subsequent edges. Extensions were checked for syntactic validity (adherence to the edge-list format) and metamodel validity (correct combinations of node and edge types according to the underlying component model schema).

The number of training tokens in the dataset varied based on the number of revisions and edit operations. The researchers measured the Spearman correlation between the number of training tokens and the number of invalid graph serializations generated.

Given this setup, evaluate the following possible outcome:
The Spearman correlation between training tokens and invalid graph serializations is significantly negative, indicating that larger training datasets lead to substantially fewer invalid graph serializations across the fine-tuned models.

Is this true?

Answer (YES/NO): YES